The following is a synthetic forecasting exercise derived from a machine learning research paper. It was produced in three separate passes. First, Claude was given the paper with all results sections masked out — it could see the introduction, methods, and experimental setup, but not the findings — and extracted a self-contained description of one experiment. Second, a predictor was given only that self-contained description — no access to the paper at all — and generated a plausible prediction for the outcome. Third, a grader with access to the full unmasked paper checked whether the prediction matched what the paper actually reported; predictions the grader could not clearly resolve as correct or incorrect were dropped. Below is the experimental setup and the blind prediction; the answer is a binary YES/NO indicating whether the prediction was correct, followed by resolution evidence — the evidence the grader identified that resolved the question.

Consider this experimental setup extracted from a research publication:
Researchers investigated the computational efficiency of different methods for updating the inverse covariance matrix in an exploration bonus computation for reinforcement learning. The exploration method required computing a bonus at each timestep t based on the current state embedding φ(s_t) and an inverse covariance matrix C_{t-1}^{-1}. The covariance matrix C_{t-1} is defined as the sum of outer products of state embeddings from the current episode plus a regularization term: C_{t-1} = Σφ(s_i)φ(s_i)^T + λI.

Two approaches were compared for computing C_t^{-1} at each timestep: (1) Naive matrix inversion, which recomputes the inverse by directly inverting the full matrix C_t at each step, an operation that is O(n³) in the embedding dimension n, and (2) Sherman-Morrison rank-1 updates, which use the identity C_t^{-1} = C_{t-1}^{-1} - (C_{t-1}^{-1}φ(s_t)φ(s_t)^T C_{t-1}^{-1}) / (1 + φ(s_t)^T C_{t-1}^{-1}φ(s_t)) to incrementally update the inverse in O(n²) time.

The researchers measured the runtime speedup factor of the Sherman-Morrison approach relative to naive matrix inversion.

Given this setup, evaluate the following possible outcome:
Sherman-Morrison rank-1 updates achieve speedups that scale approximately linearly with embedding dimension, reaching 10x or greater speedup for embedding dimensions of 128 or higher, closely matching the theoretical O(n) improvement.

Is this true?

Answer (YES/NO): NO